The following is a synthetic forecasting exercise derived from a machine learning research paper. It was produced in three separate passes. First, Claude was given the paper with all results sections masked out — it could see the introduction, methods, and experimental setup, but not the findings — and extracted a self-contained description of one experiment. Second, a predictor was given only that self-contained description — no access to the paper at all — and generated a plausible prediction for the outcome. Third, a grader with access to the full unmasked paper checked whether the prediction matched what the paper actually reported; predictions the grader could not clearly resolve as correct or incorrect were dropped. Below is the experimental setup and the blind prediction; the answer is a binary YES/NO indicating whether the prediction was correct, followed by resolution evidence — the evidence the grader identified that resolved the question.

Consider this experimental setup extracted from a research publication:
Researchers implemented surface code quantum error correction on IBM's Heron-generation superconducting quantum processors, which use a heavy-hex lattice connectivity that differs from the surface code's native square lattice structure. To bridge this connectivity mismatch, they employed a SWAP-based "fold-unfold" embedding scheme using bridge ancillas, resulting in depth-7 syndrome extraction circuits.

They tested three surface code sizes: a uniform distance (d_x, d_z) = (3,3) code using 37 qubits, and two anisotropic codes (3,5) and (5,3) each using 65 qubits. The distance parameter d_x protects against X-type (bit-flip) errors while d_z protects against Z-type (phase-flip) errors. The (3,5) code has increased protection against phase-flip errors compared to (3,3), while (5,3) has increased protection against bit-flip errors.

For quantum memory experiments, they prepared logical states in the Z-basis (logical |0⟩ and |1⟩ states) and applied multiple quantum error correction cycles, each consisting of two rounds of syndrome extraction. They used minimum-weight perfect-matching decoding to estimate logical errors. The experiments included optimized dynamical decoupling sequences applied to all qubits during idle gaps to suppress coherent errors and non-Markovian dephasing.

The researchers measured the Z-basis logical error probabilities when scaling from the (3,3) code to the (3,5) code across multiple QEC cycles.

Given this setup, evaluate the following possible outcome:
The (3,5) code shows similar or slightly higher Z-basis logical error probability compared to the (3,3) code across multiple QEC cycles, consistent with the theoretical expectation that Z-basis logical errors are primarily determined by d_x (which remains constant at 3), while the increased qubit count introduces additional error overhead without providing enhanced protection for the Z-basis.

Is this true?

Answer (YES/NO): YES